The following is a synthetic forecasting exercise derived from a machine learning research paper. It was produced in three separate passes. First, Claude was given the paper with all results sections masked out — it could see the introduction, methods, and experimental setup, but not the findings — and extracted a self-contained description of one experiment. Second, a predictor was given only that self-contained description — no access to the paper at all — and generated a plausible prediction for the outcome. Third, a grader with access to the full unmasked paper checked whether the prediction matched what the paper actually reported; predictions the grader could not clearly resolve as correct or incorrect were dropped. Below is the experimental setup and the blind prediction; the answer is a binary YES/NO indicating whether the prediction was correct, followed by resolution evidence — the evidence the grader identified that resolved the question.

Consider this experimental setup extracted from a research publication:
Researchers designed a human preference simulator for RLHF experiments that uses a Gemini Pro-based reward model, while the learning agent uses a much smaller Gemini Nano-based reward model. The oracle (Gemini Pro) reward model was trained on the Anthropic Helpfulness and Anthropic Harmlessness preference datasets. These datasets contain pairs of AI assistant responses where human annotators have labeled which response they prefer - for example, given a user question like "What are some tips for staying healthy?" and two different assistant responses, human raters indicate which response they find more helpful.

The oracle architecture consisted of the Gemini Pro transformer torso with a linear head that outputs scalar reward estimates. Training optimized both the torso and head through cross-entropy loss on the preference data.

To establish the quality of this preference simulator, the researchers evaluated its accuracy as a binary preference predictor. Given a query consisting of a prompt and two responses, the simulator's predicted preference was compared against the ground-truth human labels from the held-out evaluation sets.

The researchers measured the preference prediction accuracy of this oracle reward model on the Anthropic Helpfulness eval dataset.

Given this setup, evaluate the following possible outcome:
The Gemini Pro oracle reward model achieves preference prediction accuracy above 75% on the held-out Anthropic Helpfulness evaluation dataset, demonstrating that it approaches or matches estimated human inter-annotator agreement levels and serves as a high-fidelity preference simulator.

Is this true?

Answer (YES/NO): YES